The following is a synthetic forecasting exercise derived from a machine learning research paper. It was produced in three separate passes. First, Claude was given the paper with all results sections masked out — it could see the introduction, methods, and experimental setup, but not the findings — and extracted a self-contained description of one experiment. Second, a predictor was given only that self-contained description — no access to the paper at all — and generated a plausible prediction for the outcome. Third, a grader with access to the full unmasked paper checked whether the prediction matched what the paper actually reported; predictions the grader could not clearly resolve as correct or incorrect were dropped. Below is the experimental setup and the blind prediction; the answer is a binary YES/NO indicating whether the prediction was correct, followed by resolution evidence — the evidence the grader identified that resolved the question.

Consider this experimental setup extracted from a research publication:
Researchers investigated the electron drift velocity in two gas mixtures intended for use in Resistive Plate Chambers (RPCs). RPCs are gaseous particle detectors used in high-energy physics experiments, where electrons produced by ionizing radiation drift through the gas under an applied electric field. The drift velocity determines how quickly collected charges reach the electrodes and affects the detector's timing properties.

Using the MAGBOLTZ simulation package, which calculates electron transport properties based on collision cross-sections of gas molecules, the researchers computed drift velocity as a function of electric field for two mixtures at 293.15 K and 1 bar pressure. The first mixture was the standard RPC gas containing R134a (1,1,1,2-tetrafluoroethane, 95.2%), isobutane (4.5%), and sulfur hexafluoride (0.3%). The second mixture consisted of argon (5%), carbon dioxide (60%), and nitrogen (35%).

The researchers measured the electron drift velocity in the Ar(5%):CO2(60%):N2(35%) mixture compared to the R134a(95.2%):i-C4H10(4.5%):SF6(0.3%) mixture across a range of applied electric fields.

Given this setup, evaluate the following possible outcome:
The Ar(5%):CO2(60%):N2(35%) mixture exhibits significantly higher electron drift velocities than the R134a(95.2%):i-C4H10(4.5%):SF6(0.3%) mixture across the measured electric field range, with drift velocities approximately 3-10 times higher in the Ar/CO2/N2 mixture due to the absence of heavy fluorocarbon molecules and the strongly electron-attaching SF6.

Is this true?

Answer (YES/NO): NO